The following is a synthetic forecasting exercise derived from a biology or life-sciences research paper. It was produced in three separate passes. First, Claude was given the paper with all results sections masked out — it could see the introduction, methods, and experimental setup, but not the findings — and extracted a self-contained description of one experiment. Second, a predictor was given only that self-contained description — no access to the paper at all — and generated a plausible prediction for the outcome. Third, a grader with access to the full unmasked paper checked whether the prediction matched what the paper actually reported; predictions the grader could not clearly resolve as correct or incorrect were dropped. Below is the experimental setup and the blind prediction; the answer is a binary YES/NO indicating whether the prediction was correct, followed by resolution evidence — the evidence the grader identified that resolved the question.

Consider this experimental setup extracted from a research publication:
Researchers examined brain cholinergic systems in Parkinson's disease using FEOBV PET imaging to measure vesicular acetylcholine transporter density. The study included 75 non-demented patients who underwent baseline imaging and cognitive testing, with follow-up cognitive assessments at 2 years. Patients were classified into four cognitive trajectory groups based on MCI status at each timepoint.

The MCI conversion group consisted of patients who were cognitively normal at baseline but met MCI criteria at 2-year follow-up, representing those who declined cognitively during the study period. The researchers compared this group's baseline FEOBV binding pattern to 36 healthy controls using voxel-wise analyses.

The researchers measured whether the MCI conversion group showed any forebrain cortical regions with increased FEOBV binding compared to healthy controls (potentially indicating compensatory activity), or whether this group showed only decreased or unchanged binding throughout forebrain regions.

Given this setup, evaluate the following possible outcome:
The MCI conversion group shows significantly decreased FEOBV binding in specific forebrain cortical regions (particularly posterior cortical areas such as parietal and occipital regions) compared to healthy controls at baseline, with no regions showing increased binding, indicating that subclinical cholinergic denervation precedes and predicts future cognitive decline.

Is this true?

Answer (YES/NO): YES